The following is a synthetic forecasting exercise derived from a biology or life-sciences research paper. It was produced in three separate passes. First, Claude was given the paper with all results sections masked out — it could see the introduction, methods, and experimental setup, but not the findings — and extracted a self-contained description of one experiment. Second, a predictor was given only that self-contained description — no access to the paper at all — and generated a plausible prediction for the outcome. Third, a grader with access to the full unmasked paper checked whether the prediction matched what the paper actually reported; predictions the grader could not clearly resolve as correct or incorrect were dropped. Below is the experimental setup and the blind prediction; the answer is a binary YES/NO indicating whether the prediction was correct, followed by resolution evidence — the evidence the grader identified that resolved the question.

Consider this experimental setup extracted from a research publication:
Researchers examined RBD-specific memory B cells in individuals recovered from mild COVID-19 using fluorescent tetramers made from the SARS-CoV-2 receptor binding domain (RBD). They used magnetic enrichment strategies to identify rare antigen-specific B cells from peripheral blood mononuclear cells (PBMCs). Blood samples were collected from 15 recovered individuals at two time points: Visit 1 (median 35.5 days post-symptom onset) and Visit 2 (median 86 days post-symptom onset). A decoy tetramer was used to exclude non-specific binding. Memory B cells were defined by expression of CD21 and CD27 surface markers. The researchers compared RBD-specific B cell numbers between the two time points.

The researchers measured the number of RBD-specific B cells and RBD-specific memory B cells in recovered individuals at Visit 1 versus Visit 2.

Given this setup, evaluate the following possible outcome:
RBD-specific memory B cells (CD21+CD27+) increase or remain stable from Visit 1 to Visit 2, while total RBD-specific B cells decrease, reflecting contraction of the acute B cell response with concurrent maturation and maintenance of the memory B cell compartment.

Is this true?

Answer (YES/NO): NO